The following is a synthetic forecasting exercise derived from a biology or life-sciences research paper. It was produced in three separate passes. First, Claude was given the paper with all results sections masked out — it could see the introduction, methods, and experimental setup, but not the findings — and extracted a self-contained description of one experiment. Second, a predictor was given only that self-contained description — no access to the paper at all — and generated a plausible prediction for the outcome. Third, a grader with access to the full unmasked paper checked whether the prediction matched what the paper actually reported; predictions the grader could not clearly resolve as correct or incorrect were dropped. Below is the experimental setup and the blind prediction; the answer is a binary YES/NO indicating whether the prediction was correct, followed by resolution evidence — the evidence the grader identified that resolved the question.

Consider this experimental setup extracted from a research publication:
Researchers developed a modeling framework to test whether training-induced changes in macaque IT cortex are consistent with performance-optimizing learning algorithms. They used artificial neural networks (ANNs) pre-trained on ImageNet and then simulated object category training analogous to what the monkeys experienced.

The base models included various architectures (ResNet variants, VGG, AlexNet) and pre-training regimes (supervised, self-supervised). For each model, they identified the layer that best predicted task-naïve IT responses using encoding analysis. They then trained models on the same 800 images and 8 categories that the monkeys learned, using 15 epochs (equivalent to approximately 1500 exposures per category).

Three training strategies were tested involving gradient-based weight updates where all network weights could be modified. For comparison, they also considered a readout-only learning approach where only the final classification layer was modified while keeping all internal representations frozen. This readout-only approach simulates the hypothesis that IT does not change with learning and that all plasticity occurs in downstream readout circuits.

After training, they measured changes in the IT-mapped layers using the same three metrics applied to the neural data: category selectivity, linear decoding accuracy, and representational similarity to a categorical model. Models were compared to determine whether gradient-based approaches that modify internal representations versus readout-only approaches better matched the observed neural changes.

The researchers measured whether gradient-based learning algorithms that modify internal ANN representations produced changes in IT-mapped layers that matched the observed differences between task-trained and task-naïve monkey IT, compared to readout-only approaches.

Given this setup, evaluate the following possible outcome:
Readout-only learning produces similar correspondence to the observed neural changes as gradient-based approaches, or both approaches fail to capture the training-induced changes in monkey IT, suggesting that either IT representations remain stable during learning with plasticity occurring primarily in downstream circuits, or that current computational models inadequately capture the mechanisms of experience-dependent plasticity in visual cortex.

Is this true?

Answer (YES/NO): NO